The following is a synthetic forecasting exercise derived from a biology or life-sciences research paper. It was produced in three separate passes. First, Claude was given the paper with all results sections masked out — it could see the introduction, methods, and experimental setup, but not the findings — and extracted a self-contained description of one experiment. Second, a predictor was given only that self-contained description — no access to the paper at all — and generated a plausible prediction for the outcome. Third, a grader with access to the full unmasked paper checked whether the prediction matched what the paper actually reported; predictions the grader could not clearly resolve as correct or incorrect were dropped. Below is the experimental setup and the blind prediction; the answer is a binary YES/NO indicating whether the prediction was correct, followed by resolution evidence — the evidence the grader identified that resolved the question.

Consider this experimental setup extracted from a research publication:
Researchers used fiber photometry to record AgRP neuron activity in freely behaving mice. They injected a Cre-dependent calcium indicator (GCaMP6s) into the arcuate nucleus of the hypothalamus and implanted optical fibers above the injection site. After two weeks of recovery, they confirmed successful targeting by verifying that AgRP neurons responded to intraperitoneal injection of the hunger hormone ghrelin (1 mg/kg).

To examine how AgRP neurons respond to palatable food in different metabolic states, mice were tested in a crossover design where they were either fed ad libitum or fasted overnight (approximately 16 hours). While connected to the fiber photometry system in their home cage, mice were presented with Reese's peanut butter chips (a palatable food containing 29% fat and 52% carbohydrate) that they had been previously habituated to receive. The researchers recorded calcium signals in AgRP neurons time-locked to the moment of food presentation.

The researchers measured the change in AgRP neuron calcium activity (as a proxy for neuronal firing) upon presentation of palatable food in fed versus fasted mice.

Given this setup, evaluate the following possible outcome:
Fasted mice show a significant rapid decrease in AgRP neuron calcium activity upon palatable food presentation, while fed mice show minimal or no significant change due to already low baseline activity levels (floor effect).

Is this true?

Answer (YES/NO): NO